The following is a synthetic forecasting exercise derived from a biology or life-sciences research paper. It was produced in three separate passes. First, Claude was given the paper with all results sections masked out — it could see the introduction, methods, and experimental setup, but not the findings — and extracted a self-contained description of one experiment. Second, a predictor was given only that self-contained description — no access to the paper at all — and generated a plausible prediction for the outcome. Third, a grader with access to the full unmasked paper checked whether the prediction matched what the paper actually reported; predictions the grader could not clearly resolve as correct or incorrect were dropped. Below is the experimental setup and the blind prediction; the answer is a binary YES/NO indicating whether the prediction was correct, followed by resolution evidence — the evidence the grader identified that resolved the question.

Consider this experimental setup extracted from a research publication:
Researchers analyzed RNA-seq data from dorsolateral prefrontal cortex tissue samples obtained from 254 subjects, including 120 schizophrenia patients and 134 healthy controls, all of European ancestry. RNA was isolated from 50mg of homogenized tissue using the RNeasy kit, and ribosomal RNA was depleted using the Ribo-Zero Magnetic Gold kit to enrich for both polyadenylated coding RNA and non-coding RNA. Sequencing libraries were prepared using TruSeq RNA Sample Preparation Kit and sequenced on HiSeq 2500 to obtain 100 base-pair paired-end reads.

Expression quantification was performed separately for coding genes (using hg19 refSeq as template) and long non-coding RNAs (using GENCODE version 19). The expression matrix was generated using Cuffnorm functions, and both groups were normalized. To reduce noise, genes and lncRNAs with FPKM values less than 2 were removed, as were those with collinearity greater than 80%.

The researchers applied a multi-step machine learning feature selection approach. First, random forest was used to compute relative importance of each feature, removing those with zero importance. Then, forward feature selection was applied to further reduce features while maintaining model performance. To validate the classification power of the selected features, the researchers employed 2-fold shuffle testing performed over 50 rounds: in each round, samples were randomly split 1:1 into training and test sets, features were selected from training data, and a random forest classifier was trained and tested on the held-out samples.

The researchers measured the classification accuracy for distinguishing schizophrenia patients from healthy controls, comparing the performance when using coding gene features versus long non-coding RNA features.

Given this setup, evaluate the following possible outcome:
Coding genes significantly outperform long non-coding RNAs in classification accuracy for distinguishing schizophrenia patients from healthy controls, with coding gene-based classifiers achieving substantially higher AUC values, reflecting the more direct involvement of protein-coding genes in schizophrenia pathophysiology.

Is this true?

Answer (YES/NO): NO